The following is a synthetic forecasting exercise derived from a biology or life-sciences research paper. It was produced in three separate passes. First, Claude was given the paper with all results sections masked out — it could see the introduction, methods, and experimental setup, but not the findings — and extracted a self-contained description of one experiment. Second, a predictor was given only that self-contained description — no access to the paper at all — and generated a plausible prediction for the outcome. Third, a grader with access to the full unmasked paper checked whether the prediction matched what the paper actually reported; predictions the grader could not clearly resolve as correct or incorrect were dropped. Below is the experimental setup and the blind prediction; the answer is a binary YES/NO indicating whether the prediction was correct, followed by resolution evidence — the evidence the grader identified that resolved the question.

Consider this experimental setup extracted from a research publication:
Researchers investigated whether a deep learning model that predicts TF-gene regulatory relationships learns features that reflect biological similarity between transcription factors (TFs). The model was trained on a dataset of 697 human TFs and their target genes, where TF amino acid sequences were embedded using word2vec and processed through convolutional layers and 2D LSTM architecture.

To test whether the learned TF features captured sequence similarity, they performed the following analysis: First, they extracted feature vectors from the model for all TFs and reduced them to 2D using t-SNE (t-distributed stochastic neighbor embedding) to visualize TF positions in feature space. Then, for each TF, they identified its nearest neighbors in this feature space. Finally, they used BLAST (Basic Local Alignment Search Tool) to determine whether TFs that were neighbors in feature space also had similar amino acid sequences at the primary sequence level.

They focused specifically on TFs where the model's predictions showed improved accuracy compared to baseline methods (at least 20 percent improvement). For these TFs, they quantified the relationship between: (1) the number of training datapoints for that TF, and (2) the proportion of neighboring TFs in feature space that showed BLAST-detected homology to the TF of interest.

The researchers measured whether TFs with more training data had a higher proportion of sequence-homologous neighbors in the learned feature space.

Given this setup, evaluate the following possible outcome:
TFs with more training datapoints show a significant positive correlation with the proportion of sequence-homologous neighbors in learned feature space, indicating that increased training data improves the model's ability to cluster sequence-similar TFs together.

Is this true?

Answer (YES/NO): NO